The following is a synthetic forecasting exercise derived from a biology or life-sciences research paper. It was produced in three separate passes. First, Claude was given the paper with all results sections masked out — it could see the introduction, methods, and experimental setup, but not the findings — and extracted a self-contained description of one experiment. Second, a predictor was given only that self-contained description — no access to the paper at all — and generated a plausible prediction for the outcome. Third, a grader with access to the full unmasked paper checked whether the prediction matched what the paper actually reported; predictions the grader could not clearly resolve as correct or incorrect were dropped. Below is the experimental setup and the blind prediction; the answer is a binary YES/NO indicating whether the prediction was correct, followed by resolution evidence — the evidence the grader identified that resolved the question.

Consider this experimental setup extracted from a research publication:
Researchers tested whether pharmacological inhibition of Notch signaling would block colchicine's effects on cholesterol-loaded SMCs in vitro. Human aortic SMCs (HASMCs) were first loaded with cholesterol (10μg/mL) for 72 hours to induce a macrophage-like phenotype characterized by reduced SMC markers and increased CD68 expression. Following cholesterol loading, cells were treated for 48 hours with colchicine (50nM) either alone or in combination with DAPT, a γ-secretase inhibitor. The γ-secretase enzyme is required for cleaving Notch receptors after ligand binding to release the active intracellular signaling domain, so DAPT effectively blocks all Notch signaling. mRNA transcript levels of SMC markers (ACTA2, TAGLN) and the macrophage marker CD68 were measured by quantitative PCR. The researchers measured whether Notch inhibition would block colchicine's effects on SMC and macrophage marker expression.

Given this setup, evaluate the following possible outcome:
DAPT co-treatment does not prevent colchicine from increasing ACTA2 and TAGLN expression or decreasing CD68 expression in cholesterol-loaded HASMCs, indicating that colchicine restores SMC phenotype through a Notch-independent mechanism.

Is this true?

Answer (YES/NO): NO